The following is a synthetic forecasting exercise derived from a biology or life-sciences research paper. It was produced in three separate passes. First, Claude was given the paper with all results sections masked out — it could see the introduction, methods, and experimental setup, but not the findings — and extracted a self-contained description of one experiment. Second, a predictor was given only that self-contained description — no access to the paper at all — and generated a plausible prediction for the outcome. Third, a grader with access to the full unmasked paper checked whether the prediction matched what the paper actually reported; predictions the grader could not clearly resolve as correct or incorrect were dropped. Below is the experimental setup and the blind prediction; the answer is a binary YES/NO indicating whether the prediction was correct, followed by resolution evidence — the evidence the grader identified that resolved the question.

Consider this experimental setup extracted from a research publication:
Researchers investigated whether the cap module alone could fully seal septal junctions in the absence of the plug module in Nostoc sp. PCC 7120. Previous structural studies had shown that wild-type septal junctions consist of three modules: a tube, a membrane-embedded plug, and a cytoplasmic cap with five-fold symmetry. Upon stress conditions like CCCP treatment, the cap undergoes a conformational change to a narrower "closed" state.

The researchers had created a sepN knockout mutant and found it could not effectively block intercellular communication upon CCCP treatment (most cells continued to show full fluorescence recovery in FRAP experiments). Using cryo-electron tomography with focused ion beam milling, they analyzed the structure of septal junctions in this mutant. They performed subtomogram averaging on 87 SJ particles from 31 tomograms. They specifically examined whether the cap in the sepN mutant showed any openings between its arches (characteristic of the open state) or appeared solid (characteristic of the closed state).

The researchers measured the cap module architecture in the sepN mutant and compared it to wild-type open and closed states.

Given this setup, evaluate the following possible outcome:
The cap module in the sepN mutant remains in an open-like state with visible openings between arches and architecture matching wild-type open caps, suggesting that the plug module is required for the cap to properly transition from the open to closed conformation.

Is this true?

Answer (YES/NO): NO